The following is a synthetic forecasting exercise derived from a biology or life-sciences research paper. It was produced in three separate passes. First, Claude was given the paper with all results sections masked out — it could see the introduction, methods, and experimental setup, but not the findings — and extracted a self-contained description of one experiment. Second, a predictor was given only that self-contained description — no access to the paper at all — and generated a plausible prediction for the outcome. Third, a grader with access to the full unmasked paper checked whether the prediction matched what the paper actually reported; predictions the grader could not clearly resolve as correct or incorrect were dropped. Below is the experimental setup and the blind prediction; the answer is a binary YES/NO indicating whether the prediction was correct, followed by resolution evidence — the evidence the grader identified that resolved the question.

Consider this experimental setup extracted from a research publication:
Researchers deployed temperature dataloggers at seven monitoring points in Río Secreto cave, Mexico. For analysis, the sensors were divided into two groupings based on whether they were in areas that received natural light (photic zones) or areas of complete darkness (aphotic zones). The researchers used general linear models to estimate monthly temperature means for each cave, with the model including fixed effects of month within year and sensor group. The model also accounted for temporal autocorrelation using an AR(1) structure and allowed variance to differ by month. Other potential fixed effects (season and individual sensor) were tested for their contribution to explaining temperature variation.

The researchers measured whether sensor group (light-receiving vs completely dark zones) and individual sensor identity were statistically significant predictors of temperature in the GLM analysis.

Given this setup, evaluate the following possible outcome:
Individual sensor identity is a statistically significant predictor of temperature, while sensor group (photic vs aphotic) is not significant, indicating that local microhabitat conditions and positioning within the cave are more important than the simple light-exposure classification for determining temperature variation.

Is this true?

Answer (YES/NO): NO